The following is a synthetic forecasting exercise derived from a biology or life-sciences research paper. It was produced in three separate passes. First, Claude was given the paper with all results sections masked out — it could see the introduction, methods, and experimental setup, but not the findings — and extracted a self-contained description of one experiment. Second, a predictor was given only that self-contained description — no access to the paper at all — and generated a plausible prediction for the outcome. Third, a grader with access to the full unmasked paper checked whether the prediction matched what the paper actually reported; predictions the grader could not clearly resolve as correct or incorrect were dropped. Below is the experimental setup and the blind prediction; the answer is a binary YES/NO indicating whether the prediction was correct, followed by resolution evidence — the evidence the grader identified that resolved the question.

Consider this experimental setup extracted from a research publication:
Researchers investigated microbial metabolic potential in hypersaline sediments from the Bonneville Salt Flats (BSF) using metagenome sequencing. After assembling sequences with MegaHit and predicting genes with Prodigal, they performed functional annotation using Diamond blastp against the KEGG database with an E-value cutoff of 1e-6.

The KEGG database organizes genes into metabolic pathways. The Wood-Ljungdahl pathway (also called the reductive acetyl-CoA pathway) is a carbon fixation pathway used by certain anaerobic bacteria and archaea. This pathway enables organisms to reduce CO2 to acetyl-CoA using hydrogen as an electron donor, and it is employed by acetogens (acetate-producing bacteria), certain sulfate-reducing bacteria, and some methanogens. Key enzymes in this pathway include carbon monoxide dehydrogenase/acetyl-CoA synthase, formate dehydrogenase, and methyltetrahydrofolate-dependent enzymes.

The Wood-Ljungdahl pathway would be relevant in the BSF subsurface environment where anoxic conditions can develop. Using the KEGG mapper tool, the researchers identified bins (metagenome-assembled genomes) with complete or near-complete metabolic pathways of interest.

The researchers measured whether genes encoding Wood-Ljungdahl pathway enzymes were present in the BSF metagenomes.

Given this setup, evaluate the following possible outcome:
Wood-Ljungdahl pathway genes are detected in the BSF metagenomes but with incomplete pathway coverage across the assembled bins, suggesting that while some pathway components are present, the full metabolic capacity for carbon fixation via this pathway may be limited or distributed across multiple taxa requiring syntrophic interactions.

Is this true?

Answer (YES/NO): NO